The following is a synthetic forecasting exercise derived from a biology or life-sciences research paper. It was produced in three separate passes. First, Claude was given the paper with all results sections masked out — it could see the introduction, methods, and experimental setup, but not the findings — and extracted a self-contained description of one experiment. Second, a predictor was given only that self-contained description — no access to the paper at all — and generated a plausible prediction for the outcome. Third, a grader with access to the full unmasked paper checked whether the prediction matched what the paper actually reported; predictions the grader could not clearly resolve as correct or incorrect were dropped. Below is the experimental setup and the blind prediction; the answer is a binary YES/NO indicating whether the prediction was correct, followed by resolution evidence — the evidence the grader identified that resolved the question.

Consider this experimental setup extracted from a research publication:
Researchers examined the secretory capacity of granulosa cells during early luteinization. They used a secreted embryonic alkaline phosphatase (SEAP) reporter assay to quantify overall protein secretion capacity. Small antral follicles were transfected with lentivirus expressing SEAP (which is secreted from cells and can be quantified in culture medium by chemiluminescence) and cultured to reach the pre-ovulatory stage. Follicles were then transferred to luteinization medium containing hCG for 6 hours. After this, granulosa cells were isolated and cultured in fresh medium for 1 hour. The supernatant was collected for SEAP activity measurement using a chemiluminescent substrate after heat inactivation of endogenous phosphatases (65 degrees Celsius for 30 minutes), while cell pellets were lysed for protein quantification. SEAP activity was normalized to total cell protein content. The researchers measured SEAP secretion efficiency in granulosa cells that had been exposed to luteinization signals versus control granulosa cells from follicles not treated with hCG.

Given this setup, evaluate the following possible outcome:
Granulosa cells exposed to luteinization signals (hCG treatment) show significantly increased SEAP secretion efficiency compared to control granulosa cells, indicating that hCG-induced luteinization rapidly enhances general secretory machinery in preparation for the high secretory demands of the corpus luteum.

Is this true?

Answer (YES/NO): NO